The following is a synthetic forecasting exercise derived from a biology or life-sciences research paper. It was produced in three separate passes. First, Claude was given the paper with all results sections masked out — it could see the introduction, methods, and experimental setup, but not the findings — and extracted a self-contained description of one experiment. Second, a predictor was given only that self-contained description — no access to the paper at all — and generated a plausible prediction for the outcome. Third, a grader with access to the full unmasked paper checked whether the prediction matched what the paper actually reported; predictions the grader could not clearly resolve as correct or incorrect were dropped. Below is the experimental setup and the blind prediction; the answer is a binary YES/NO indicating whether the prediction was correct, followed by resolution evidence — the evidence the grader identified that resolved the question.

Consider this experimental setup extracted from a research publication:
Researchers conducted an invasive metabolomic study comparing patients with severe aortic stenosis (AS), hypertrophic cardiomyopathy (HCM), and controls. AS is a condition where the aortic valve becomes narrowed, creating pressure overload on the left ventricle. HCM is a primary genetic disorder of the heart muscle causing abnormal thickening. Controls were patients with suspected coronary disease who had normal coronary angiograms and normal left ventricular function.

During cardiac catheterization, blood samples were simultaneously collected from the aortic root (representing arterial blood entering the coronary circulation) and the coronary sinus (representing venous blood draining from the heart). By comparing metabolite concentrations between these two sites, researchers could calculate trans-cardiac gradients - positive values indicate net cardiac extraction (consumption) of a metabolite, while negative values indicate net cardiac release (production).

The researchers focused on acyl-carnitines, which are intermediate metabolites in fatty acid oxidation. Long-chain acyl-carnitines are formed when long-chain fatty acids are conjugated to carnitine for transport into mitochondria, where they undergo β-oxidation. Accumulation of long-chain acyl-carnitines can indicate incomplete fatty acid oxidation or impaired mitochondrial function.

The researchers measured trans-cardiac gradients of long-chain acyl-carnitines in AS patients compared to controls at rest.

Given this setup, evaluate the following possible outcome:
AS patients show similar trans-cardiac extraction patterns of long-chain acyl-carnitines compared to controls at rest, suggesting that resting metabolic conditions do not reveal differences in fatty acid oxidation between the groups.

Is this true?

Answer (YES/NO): NO